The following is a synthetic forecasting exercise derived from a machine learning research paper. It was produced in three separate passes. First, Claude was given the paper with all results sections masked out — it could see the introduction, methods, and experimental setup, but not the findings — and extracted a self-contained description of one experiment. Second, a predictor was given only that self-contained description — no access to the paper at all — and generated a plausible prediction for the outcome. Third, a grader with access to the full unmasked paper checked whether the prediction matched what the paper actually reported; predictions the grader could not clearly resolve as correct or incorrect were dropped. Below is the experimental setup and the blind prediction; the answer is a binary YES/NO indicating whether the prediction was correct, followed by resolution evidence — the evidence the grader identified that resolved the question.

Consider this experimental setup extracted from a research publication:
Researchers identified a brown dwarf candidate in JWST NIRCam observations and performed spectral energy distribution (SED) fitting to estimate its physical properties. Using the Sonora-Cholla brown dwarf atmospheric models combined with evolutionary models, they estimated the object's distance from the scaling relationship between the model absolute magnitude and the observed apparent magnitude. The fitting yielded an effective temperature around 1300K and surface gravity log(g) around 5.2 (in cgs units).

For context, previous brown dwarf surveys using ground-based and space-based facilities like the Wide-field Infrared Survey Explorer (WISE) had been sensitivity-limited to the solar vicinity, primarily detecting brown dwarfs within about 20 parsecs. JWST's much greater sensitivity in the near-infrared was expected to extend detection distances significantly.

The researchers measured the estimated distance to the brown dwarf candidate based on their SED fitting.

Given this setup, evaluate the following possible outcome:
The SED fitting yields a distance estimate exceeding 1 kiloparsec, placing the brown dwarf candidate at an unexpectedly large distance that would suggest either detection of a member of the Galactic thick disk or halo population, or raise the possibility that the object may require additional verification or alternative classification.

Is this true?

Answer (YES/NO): YES